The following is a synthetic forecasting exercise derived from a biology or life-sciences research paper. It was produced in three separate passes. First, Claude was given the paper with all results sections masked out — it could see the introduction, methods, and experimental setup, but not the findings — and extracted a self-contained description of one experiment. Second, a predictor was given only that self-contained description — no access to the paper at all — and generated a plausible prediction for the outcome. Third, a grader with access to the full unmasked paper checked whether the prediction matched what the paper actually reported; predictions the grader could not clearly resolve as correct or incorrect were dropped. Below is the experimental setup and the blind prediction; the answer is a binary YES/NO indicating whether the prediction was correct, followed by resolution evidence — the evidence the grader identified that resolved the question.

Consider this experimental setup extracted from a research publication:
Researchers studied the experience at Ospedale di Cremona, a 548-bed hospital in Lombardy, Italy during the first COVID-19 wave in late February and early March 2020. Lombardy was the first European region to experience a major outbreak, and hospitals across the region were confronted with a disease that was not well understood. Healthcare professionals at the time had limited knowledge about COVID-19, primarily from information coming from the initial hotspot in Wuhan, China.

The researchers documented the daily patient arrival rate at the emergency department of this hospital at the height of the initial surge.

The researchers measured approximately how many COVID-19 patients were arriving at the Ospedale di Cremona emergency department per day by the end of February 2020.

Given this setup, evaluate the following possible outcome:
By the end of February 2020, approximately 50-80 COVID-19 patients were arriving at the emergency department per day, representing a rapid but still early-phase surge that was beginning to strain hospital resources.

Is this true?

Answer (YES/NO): NO